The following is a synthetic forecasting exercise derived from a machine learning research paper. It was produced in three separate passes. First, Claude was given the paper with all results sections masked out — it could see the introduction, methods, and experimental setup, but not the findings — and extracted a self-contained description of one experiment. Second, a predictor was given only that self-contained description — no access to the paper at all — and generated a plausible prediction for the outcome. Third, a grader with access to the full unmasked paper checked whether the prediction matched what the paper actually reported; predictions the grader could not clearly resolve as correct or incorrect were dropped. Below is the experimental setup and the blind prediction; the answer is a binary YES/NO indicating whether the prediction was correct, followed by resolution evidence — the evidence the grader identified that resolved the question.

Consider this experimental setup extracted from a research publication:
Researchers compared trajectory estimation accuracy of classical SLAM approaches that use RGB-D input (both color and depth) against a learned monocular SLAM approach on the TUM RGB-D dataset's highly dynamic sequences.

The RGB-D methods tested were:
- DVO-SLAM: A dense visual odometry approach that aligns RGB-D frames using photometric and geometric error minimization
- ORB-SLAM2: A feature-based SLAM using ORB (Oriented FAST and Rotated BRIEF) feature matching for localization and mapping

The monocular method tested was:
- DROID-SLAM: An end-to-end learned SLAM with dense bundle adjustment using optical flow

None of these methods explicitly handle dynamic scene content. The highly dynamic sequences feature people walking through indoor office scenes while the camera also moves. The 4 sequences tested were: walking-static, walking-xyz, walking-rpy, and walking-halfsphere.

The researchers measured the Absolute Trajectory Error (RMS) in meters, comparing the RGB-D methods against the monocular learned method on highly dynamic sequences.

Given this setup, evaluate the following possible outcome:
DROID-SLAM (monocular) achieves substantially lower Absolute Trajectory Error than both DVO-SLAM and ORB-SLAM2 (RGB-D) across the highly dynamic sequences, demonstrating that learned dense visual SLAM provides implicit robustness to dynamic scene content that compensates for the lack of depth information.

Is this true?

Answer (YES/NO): YES